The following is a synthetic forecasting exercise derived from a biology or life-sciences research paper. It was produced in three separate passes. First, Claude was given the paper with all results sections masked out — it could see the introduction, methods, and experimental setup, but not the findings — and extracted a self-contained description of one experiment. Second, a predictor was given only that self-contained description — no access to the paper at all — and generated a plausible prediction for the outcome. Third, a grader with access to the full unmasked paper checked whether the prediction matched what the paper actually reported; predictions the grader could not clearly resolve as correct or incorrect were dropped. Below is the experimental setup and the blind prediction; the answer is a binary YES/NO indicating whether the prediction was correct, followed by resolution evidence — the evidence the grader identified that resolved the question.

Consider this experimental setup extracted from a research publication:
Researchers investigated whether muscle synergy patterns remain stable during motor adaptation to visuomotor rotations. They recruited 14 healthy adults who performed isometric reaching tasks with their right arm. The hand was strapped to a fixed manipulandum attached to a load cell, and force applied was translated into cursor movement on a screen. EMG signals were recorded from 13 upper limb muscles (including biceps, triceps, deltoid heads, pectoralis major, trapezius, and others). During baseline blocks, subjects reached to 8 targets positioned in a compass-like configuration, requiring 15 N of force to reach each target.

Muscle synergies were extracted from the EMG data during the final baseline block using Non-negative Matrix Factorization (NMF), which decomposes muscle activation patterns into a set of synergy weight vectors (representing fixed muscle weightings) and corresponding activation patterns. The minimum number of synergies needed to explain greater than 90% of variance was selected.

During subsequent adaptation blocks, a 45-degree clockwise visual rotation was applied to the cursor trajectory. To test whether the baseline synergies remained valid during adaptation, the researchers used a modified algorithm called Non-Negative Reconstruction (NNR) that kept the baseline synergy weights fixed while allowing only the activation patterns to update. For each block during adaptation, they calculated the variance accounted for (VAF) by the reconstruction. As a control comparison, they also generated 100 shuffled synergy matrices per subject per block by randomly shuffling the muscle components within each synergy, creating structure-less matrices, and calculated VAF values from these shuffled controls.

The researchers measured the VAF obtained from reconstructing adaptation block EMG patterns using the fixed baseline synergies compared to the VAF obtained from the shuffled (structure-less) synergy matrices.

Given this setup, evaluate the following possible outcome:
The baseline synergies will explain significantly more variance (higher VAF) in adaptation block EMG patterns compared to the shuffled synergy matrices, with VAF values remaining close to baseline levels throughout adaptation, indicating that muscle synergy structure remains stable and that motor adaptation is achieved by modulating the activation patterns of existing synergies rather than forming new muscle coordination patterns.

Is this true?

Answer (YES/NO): YES